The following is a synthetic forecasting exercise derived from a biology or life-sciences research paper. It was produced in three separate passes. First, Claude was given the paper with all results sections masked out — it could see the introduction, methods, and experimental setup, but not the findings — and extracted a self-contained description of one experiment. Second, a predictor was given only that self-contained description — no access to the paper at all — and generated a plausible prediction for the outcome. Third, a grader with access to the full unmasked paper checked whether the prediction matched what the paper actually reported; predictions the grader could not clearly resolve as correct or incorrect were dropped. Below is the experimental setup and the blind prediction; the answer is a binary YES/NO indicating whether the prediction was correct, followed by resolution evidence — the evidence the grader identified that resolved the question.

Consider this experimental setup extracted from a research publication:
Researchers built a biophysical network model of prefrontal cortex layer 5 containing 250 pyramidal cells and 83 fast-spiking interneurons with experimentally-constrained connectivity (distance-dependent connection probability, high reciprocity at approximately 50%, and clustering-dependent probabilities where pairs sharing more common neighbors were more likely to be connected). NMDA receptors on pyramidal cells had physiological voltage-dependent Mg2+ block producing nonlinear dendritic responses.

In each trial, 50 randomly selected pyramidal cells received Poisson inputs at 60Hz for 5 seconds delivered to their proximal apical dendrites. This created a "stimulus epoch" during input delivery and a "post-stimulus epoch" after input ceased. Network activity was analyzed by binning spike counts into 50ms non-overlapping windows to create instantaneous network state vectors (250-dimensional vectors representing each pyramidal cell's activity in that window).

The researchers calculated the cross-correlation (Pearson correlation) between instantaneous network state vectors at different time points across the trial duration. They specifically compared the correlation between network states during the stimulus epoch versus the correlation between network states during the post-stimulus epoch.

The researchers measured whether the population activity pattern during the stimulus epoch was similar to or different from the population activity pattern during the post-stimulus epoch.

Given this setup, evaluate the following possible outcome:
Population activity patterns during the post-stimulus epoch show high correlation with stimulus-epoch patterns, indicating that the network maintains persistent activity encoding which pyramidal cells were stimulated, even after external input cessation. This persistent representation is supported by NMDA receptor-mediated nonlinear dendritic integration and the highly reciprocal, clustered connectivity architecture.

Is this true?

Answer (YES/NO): NO